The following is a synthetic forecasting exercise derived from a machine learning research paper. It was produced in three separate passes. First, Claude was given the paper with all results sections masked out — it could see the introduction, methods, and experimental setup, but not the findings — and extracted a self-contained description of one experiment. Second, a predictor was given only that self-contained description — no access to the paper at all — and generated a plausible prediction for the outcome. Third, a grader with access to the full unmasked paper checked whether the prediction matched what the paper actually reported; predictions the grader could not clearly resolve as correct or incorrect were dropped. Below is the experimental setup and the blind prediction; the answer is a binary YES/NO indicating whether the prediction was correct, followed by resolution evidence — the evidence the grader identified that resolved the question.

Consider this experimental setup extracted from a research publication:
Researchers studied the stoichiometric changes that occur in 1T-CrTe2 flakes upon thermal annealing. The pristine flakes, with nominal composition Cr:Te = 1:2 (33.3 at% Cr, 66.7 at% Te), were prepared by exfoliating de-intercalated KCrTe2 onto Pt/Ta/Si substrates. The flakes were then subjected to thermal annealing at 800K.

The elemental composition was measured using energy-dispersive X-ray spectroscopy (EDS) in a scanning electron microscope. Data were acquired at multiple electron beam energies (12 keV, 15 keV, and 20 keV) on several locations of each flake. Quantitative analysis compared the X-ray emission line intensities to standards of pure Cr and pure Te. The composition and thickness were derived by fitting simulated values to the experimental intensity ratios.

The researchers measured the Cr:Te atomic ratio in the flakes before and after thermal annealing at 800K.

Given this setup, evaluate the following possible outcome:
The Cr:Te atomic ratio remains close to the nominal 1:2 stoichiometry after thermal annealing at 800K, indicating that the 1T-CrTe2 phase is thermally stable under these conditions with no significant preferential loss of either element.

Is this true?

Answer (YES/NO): NO